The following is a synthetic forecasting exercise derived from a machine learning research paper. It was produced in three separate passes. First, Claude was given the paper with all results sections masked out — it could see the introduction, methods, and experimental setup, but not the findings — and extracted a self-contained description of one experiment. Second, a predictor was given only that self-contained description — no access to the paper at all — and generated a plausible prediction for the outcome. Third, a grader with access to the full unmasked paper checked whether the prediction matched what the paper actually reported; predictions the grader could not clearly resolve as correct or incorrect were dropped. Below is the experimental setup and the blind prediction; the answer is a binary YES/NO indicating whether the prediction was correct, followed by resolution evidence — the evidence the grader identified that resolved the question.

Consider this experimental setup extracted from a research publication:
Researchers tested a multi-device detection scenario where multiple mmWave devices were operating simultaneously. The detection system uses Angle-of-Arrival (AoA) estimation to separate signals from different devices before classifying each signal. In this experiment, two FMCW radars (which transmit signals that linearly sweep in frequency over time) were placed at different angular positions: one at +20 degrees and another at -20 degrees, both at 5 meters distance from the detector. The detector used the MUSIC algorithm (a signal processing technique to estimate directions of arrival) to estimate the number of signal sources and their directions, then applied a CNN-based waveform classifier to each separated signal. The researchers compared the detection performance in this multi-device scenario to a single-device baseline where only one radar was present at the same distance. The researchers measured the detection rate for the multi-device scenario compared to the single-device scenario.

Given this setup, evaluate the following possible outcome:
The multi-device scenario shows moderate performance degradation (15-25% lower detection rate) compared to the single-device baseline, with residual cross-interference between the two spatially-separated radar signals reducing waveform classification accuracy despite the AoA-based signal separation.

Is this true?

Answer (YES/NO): NO